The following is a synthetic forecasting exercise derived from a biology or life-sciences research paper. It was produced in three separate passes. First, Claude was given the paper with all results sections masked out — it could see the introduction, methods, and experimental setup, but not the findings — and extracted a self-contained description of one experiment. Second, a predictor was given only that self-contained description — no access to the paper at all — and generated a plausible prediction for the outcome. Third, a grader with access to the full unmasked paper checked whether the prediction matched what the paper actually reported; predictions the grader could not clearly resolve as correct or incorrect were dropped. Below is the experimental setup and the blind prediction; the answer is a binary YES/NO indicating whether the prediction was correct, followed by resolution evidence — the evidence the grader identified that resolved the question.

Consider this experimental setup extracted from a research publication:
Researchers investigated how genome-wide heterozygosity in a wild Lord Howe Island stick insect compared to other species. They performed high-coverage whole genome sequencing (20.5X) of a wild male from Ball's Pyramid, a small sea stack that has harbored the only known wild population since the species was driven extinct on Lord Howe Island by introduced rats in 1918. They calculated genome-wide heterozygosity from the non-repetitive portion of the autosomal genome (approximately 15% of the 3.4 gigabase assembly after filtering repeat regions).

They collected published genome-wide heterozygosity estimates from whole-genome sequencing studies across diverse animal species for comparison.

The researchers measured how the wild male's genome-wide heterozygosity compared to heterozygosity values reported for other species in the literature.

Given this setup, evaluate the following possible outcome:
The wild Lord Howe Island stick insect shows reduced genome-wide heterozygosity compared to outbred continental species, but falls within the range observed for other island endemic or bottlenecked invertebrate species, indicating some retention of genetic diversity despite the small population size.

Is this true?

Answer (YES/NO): NO